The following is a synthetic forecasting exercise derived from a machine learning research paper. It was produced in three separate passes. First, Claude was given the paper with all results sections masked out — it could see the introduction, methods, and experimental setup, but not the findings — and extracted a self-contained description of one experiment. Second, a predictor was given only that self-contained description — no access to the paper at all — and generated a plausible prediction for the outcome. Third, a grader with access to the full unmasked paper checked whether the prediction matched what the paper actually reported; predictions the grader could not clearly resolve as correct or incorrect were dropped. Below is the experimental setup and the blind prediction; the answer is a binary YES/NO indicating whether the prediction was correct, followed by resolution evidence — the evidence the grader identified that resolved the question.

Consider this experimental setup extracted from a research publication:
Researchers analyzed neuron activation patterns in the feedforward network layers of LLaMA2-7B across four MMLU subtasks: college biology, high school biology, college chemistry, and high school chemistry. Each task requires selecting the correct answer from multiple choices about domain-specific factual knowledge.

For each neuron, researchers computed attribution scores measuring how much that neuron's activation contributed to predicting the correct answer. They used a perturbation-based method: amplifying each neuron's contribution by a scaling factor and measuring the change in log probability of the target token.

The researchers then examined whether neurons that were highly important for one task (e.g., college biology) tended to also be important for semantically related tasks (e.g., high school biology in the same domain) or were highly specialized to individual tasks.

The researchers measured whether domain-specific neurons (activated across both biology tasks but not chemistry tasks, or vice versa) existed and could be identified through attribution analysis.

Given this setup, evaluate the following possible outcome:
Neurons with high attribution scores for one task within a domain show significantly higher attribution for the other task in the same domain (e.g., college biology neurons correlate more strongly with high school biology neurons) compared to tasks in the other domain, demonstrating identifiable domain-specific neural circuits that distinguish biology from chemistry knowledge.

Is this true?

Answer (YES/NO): YES